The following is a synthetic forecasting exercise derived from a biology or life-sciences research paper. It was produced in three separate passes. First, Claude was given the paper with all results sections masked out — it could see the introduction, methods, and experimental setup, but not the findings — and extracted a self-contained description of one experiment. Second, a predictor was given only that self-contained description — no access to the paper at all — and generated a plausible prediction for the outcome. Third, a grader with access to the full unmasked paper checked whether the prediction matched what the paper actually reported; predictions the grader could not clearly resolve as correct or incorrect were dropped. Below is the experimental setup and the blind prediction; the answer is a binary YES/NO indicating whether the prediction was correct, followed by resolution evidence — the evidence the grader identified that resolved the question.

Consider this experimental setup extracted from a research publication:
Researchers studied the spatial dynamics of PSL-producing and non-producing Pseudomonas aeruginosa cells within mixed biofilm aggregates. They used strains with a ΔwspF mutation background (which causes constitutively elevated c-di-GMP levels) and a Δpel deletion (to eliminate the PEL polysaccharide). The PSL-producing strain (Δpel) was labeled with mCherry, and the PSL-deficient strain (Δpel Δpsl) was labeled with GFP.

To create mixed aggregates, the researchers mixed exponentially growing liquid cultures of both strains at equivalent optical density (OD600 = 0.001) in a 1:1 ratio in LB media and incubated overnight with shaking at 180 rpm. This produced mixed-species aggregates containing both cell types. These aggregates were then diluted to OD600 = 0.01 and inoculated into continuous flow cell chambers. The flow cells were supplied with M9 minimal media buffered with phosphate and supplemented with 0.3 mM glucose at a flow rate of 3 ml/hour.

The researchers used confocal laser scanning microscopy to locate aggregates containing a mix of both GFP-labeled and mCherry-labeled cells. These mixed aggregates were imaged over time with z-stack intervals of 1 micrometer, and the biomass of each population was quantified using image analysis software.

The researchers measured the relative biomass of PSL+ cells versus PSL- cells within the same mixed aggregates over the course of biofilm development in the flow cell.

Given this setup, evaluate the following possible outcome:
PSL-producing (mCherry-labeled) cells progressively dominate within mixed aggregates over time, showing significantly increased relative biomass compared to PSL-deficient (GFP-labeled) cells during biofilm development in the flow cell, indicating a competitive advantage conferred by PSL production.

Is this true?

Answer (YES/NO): YES